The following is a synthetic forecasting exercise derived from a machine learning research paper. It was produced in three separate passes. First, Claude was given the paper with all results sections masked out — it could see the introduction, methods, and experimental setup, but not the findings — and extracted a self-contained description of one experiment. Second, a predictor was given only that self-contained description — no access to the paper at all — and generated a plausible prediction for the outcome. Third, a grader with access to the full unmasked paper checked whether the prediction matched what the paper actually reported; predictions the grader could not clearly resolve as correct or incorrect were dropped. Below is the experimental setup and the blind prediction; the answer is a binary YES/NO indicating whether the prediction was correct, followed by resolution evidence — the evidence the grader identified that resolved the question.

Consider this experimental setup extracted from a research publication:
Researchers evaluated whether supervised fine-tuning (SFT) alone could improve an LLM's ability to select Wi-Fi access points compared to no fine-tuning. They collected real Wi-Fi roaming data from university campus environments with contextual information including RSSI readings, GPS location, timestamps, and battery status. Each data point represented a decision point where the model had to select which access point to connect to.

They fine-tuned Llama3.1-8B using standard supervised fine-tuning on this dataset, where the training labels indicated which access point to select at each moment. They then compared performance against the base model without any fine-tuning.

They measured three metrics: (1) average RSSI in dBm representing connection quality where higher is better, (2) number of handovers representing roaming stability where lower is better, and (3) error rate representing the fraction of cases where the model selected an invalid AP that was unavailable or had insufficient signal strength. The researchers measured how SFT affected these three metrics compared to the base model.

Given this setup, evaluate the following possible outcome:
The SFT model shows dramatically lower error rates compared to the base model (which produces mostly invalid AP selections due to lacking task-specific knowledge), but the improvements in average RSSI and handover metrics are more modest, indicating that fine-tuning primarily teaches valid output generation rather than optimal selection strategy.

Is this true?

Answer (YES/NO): NO